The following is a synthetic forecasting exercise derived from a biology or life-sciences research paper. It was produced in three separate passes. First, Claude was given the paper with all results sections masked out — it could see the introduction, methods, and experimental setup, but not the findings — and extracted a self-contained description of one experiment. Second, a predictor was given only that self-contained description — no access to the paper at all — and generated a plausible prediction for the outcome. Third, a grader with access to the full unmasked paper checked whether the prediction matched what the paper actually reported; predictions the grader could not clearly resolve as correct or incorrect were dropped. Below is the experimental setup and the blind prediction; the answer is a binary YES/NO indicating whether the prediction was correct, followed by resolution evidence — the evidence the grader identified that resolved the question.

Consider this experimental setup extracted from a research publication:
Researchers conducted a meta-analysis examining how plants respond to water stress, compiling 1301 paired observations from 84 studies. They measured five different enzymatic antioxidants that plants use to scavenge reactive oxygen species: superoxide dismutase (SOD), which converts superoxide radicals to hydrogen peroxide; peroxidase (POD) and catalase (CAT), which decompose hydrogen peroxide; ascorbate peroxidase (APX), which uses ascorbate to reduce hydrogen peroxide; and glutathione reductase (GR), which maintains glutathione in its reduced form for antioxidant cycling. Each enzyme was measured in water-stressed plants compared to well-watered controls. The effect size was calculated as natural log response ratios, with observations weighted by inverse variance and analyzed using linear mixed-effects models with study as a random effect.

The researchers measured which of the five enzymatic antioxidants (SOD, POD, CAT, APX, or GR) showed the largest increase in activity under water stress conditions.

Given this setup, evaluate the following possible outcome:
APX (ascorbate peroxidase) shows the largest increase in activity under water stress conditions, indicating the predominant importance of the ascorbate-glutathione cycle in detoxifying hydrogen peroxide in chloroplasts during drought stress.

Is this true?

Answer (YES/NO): NO